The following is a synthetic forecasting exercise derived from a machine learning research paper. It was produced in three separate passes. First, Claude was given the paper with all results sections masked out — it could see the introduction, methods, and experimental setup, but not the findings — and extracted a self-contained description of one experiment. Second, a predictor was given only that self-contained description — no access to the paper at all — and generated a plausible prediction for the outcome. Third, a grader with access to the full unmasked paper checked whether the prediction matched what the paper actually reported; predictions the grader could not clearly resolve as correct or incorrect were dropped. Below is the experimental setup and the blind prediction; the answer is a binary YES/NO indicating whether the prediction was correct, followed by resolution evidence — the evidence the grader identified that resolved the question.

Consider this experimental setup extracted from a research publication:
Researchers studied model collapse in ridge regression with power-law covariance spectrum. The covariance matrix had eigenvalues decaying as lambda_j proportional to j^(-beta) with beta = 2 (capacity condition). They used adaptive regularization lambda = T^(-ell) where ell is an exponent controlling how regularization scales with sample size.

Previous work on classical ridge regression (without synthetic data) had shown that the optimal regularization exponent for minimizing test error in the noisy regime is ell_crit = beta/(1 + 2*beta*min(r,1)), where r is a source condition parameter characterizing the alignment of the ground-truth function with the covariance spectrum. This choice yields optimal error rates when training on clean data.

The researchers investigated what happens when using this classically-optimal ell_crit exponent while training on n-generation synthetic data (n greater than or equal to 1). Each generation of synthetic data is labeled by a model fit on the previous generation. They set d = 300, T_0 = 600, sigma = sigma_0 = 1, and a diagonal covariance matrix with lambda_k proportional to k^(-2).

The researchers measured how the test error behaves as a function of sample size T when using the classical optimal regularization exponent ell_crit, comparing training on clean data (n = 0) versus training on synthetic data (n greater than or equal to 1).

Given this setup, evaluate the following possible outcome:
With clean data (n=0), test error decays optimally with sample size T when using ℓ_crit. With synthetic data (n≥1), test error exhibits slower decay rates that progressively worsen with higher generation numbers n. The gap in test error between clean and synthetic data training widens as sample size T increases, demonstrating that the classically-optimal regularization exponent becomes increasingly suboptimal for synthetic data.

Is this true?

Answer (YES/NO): NO